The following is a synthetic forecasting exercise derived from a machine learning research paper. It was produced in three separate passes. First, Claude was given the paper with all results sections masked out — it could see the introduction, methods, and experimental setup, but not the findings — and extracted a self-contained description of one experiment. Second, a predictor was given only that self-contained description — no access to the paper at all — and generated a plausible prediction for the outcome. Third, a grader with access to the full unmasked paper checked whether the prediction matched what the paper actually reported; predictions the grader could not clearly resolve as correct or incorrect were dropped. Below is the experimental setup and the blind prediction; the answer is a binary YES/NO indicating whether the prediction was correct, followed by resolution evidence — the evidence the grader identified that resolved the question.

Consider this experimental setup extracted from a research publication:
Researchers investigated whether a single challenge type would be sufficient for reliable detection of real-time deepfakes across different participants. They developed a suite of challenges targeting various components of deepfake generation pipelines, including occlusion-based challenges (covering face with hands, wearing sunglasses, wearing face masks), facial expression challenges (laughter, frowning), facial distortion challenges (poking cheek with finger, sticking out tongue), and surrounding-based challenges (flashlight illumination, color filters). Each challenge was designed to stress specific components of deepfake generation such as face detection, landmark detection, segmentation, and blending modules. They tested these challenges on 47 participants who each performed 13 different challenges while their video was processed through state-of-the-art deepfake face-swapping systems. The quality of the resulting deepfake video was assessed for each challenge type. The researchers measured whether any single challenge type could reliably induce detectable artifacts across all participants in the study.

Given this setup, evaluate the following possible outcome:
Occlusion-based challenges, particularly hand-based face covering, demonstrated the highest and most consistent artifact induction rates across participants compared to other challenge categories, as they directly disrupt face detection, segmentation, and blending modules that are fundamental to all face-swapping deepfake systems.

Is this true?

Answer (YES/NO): NO